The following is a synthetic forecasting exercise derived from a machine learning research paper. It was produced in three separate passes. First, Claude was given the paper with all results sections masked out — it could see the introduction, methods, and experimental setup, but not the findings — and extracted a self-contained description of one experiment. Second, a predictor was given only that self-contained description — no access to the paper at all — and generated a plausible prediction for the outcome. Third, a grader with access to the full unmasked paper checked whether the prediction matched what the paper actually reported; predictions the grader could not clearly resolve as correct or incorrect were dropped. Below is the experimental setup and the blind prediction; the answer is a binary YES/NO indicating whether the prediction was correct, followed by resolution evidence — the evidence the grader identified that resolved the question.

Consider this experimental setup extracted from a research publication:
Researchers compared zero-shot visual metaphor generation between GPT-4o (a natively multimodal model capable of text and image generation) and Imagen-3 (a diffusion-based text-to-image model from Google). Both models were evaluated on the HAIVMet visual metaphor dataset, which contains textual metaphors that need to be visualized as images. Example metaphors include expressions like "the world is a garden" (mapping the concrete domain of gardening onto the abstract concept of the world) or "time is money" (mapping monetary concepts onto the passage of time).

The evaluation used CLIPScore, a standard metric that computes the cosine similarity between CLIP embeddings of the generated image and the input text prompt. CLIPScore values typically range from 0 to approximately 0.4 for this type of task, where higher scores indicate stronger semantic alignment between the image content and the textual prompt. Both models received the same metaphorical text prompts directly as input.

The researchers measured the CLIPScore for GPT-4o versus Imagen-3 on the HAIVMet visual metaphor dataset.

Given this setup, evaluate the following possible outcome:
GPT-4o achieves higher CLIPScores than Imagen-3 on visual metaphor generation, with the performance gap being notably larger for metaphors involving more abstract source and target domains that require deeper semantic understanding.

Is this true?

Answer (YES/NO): NO